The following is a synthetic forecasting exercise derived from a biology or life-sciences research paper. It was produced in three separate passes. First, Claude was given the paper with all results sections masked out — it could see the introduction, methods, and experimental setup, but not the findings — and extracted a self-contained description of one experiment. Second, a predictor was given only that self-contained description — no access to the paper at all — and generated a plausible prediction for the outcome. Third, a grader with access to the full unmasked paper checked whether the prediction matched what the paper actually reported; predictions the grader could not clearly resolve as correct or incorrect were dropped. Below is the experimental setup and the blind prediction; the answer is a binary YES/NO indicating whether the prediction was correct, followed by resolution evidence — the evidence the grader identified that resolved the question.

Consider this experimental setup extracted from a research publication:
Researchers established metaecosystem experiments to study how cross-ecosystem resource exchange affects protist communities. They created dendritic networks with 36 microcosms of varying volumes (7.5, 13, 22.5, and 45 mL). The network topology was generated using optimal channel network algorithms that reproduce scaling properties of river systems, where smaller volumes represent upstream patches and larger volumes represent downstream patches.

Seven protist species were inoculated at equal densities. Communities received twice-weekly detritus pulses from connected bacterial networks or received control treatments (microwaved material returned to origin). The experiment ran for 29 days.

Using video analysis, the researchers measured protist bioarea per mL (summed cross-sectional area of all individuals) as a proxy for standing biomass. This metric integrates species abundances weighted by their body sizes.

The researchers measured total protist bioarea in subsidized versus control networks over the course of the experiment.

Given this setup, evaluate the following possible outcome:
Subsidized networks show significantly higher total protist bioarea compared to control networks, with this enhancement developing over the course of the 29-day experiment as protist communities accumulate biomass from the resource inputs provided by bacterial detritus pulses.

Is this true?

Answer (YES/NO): NO